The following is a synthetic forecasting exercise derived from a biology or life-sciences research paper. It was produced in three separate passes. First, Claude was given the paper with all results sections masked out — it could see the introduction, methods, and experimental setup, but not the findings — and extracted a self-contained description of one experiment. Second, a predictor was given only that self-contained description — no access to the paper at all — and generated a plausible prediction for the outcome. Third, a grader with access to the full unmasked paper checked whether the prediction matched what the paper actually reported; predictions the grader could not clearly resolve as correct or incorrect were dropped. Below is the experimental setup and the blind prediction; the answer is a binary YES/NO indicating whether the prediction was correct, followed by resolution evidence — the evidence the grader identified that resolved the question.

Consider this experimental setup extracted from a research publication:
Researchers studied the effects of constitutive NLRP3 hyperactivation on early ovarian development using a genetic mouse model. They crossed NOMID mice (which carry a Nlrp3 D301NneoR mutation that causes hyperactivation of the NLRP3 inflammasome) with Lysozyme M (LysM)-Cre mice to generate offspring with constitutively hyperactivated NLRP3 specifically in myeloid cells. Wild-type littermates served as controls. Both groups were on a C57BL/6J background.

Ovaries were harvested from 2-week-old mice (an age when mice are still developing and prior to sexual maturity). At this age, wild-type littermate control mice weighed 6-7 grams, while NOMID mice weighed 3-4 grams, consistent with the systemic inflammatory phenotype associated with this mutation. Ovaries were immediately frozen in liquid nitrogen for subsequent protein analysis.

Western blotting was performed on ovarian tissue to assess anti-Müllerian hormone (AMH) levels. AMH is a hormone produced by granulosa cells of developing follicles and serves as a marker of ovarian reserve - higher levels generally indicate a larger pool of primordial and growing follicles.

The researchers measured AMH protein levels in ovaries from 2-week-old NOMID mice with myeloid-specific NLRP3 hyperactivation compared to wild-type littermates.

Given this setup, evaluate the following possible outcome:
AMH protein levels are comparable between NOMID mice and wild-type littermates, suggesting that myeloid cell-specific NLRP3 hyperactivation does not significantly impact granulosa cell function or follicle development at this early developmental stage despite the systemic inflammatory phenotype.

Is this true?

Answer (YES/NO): NO